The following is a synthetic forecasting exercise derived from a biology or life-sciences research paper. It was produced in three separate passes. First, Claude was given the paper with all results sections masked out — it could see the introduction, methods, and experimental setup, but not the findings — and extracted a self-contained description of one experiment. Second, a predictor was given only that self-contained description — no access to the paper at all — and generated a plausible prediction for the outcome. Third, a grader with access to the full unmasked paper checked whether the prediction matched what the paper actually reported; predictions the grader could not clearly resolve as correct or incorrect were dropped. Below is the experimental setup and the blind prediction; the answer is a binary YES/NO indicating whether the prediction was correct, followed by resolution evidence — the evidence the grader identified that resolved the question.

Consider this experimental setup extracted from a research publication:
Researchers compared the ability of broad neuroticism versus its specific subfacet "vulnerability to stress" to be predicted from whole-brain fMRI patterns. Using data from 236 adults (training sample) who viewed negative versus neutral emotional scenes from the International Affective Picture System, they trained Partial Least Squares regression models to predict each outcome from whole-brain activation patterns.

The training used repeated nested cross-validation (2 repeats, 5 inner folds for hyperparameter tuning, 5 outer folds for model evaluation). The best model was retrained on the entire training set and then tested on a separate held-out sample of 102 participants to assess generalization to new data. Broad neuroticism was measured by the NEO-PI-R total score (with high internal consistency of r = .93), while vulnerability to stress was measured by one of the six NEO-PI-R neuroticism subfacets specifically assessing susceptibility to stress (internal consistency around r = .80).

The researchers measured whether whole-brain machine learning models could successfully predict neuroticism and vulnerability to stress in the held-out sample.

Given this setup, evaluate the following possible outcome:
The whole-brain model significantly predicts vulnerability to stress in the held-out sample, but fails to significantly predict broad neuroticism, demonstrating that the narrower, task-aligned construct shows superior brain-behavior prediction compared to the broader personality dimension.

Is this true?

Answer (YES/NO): YES